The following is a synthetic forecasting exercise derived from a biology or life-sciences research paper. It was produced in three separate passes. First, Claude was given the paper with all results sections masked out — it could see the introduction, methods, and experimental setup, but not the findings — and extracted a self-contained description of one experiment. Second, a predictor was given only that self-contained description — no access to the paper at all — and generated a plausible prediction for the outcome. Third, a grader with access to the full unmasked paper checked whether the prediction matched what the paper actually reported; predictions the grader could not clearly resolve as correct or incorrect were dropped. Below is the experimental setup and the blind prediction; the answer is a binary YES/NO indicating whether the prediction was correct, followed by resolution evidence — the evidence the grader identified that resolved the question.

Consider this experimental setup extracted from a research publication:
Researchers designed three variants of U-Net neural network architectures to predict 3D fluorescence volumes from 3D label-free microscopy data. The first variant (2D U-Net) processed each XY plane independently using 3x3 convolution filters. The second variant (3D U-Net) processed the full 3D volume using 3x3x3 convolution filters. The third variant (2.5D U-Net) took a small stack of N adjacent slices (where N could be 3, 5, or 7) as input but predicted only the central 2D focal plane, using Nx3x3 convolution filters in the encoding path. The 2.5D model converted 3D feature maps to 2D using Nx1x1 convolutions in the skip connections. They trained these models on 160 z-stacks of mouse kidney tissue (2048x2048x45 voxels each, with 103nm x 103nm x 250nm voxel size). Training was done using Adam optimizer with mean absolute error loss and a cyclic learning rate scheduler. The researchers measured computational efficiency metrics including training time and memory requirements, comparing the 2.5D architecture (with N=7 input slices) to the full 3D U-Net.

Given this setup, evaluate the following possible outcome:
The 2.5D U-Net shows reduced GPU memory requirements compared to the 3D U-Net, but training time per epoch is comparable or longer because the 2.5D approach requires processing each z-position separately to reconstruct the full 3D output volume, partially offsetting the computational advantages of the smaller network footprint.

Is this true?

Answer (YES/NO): NO